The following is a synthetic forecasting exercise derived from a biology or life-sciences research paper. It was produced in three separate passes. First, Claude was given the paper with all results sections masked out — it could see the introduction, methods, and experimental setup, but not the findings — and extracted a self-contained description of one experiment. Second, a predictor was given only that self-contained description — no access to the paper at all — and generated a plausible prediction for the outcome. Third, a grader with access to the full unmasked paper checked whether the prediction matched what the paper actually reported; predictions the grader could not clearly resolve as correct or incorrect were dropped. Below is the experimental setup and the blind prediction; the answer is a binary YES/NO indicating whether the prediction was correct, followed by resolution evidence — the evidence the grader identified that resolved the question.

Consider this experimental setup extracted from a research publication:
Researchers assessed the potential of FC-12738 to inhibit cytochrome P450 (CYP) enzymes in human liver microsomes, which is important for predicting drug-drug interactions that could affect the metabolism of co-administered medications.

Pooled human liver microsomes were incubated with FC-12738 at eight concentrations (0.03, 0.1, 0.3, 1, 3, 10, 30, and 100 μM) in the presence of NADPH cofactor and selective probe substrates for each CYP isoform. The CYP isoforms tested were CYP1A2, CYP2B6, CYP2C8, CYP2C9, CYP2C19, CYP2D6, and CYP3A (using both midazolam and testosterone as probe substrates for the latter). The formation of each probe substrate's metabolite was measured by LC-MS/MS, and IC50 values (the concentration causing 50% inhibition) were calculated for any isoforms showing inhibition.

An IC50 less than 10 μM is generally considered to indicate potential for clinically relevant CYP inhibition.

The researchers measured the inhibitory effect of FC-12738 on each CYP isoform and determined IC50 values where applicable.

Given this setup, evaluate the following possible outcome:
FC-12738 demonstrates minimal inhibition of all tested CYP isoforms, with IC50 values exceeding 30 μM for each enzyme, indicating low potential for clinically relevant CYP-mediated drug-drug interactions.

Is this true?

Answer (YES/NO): YES